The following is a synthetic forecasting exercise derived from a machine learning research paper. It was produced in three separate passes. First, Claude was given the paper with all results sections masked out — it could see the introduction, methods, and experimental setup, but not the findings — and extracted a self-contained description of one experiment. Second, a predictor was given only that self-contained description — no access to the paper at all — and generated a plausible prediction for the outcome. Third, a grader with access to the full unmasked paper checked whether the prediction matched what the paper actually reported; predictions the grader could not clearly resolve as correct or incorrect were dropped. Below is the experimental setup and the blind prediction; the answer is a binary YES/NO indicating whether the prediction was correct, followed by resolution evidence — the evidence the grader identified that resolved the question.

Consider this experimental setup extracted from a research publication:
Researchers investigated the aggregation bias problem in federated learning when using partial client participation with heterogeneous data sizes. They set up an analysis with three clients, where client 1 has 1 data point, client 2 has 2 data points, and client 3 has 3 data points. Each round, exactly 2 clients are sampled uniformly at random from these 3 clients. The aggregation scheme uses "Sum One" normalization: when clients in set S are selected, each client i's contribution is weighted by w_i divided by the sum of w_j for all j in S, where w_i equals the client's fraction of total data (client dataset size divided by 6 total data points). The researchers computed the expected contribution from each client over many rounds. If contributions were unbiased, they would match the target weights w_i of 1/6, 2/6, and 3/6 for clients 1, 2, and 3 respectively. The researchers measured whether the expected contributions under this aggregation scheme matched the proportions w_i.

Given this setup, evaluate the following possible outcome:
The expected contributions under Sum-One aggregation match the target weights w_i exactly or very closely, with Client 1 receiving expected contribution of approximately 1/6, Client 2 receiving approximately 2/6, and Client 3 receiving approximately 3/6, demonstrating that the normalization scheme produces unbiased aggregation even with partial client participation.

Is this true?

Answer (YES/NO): NO